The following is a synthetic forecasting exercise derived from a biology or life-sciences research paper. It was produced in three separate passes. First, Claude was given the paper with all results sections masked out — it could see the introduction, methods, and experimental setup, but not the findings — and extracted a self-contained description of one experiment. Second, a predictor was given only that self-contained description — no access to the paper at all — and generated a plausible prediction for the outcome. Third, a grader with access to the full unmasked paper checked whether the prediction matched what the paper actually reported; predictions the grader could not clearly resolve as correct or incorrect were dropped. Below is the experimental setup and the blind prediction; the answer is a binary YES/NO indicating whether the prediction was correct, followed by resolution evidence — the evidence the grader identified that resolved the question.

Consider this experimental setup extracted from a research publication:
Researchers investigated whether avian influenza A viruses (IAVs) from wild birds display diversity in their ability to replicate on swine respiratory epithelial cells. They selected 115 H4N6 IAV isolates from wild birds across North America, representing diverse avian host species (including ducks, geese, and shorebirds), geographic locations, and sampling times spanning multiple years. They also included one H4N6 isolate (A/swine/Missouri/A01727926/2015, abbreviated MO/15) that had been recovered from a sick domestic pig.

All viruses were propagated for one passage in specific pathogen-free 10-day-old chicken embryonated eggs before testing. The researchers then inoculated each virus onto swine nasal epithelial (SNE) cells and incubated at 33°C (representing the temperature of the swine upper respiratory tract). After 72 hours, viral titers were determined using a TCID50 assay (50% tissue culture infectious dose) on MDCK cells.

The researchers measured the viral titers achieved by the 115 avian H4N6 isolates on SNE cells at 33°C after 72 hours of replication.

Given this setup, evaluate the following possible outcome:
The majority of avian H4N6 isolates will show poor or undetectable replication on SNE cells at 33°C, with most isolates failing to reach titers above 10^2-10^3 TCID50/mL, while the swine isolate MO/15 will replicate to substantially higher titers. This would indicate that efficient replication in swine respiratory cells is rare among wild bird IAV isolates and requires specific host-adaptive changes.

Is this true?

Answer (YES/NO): YES